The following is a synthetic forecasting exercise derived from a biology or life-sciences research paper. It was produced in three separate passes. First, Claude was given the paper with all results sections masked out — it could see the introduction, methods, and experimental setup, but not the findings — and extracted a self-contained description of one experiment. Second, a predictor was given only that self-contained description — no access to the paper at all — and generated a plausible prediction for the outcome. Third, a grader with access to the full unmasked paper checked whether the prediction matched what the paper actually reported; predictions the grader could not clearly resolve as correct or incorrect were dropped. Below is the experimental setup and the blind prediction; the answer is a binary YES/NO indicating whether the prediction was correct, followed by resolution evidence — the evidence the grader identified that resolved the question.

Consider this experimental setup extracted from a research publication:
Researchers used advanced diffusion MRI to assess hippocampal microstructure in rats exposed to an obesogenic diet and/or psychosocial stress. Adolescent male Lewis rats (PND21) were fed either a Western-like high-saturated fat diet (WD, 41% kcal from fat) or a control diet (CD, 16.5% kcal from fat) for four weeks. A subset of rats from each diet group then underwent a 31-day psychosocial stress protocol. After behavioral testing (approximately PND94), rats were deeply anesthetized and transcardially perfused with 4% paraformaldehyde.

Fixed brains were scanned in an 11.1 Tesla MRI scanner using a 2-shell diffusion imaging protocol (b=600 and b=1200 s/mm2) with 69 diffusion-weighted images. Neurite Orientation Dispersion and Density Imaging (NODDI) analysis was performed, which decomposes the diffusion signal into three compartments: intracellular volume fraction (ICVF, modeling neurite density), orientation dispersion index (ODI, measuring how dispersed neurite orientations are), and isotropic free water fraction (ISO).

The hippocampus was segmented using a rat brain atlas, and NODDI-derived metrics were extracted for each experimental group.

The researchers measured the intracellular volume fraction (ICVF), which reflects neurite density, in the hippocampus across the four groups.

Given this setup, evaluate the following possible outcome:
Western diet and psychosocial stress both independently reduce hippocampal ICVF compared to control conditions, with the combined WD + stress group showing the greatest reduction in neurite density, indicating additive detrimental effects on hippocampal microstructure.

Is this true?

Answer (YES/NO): NO